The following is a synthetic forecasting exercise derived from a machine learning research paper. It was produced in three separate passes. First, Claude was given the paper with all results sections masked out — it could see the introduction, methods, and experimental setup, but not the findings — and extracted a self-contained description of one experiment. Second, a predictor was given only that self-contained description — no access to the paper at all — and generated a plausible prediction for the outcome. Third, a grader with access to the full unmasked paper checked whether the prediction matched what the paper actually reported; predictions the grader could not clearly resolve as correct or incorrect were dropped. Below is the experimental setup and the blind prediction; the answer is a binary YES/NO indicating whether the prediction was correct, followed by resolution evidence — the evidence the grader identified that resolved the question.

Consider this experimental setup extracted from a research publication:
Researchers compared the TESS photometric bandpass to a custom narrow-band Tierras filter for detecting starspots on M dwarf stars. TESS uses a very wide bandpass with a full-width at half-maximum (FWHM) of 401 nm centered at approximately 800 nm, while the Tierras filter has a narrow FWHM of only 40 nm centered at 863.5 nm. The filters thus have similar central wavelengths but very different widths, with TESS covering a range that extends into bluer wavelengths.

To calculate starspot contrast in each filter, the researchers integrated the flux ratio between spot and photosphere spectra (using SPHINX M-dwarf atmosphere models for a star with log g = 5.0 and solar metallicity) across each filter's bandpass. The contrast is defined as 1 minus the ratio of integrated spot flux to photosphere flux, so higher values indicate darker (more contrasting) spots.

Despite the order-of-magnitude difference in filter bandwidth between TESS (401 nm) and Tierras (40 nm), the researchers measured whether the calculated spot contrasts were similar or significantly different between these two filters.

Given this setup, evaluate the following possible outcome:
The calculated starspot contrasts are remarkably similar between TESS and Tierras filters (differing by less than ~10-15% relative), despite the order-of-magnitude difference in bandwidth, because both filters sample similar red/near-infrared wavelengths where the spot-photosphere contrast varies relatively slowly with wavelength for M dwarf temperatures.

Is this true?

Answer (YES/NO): YES